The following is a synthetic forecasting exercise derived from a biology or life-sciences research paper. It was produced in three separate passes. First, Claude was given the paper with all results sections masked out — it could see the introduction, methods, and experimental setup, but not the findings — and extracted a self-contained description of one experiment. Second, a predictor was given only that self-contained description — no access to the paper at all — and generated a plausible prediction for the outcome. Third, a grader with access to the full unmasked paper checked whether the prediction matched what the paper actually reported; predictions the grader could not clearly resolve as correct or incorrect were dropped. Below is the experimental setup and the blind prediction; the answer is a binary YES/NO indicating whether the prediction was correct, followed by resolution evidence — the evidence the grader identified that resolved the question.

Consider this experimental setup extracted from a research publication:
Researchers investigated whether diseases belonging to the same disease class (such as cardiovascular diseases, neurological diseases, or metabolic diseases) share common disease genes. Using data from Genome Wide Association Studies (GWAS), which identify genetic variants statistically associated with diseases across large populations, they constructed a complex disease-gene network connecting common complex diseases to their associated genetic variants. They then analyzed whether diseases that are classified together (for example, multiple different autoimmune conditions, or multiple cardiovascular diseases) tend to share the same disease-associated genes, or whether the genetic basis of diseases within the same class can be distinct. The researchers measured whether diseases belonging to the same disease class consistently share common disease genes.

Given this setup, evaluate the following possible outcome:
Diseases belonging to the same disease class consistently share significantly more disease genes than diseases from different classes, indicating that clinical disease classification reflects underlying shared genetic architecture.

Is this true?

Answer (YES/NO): NO